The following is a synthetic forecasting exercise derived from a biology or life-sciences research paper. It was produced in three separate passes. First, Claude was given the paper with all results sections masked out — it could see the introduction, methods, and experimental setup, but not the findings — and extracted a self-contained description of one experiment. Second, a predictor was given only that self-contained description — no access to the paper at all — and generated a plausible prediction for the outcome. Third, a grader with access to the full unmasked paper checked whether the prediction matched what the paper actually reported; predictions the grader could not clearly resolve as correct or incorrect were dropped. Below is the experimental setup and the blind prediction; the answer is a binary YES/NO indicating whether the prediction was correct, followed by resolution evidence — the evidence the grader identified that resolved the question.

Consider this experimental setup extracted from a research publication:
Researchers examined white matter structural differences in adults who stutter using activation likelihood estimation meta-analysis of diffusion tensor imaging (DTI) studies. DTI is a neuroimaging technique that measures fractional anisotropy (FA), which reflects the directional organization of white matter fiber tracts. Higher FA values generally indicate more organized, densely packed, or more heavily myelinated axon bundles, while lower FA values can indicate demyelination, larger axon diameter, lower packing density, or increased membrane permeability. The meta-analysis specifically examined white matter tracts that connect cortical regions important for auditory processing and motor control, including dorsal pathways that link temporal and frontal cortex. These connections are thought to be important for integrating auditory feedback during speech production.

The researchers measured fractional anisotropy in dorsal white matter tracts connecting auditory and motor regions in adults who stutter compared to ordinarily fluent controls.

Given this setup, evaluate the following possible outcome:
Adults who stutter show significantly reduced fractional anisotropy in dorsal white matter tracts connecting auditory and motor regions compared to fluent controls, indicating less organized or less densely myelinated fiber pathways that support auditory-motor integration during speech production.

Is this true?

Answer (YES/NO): YES